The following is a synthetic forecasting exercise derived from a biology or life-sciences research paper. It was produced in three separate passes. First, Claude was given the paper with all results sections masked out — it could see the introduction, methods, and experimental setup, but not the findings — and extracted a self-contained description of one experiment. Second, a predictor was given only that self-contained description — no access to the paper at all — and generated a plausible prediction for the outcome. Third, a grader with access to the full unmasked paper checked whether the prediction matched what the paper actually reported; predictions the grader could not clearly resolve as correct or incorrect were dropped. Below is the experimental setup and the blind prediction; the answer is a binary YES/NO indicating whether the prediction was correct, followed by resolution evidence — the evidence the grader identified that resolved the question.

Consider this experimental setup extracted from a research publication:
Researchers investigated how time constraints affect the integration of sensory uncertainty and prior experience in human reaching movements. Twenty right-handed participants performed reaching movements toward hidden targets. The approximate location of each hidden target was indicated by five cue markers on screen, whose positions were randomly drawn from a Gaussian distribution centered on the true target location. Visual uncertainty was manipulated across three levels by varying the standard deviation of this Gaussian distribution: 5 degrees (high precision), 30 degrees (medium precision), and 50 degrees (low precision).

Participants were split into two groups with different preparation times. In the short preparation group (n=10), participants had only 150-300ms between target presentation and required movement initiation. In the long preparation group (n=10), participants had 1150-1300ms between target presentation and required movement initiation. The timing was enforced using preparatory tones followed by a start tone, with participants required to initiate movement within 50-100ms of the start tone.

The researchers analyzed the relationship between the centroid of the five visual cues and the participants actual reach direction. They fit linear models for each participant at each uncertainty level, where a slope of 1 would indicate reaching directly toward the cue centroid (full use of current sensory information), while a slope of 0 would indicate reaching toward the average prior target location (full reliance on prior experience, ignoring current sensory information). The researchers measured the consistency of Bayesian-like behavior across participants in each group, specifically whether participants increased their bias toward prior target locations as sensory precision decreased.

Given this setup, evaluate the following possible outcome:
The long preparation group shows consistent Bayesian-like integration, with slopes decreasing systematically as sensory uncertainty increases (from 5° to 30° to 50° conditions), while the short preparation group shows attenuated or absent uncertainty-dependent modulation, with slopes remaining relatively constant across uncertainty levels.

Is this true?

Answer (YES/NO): NO